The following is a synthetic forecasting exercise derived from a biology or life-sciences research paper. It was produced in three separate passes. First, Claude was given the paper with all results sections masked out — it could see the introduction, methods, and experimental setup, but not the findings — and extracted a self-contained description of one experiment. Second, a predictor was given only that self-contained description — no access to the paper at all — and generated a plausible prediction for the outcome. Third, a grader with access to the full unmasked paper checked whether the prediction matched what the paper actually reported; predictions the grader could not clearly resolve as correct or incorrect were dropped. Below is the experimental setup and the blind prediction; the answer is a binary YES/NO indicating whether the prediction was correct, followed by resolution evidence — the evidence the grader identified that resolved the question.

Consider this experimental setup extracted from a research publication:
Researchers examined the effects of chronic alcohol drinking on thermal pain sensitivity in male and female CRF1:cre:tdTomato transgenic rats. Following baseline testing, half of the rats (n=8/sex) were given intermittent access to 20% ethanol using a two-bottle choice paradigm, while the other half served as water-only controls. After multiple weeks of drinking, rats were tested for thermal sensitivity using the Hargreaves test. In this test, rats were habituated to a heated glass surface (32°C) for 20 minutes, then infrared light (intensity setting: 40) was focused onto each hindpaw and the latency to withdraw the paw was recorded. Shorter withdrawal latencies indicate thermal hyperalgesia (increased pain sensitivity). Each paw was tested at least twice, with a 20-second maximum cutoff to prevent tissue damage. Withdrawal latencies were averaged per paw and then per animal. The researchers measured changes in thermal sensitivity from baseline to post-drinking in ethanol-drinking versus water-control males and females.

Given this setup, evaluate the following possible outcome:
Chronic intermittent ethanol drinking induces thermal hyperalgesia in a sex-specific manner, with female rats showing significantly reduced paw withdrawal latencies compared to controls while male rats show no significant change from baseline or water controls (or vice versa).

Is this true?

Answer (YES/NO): NO